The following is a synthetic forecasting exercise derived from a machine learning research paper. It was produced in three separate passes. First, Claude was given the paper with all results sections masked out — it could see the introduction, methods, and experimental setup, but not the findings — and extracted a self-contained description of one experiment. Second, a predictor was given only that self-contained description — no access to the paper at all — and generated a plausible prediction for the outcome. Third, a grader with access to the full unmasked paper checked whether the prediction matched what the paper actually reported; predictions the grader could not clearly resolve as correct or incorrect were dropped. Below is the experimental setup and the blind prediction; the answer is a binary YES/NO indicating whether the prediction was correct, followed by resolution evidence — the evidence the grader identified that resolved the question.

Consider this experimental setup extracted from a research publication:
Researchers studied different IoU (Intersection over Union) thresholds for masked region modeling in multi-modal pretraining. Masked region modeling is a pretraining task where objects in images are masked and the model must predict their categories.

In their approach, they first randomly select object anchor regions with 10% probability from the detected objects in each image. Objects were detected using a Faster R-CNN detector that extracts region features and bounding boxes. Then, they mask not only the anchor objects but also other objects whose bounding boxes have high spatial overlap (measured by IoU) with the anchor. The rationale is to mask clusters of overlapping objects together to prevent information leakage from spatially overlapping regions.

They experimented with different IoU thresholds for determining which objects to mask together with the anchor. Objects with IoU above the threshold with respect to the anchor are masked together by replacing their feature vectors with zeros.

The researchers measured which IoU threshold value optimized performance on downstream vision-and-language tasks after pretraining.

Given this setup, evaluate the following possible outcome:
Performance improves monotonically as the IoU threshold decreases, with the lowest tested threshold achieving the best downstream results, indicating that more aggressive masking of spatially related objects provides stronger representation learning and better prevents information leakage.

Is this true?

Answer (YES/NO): NO